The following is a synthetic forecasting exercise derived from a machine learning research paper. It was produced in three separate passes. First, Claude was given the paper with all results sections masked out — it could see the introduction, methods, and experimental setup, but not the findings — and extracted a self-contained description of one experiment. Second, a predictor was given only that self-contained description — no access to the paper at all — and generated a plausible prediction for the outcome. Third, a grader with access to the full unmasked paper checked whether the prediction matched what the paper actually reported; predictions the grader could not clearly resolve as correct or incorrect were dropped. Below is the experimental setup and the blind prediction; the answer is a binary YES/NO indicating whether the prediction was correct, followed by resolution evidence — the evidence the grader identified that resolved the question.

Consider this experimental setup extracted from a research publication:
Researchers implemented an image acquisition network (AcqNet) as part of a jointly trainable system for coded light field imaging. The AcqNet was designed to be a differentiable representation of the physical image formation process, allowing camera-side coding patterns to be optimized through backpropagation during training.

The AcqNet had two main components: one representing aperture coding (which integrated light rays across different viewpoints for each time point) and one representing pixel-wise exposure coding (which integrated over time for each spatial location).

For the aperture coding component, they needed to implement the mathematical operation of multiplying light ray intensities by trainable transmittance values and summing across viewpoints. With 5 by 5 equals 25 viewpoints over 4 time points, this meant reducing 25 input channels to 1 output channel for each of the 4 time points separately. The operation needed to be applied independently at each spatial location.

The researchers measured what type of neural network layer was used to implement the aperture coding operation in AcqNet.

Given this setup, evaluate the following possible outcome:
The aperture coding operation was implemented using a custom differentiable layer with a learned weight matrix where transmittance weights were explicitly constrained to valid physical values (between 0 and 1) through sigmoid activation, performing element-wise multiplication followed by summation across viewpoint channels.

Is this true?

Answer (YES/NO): NO